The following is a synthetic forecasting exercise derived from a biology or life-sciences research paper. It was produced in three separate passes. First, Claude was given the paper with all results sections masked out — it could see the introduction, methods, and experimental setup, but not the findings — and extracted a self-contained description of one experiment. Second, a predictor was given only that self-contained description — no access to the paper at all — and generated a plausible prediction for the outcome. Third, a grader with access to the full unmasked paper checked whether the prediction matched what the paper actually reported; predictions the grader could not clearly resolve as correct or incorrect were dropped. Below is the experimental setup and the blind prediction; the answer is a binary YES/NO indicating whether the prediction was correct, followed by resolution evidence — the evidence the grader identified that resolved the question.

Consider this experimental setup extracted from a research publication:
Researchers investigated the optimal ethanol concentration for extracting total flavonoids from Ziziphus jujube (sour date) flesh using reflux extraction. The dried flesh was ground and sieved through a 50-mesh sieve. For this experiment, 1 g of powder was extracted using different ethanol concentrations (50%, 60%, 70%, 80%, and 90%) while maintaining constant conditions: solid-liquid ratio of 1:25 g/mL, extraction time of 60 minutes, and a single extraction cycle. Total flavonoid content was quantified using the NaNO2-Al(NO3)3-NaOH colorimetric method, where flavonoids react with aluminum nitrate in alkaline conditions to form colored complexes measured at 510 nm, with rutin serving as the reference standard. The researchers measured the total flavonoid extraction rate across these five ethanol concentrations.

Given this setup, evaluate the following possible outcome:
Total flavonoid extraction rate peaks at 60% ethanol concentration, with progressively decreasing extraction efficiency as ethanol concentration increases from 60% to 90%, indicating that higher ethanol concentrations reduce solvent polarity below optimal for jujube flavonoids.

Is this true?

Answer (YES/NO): YES